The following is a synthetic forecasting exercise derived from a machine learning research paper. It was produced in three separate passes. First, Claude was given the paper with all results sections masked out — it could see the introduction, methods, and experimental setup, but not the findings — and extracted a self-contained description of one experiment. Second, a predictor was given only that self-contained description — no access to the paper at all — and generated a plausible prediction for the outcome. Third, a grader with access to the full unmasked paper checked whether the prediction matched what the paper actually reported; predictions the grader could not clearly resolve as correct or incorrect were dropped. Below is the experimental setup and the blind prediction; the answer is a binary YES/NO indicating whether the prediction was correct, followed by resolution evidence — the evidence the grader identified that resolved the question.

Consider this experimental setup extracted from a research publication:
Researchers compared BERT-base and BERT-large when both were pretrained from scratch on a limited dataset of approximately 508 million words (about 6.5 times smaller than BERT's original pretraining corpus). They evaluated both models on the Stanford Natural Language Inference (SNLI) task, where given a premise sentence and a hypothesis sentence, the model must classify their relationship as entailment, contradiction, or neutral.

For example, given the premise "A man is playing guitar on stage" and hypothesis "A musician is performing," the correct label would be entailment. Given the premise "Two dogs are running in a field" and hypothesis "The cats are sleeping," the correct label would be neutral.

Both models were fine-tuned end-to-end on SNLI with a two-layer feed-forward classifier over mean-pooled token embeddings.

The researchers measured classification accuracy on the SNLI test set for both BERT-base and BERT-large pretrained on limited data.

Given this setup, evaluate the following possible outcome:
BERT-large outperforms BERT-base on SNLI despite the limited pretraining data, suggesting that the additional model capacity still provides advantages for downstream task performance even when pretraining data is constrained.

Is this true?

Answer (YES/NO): NO